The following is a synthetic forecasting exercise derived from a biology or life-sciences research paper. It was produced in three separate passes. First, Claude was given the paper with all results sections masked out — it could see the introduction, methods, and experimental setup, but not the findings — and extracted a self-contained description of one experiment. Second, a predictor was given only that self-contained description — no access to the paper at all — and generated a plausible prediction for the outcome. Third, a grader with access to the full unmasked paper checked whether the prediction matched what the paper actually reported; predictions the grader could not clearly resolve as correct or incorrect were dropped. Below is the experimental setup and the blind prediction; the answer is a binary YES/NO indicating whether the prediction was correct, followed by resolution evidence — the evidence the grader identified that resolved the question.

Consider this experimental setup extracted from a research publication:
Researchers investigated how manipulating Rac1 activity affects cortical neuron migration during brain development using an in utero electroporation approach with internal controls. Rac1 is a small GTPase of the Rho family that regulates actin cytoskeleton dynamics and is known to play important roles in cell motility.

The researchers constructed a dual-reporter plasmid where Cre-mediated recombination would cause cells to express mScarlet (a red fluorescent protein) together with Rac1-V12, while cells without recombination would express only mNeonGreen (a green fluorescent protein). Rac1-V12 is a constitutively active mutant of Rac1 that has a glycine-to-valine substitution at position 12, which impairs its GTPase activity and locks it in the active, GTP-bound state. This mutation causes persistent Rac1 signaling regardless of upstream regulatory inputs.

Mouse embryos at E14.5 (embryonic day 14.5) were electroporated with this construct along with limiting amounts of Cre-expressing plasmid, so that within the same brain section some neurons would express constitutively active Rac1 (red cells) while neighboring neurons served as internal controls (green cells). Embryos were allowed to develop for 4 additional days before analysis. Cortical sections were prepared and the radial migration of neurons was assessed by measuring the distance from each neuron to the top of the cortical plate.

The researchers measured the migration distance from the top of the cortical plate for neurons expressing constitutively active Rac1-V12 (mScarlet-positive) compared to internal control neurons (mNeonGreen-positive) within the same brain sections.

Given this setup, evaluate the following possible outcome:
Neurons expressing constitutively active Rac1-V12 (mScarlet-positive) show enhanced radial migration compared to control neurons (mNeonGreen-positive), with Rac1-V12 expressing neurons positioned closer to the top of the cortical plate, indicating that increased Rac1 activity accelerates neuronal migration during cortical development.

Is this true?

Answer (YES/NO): NO